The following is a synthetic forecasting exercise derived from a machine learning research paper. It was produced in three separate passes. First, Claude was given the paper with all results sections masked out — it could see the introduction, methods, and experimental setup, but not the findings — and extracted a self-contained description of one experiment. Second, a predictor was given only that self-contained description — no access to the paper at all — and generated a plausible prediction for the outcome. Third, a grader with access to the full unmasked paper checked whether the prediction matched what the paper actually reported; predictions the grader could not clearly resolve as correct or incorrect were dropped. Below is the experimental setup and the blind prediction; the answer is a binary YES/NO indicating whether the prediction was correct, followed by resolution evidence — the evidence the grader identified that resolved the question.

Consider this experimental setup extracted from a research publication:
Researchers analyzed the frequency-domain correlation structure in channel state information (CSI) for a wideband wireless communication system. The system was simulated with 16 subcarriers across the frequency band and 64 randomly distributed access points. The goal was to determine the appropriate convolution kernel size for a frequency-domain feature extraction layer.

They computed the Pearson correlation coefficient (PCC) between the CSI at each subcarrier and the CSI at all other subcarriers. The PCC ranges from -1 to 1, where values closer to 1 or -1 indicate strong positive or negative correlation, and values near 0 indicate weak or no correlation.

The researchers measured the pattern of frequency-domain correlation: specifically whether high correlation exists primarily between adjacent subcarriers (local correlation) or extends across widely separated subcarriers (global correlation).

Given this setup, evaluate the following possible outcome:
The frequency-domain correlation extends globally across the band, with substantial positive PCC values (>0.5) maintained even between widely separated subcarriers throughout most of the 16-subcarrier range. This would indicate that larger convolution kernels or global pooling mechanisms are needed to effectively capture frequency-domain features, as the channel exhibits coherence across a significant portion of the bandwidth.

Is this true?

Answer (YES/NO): NO